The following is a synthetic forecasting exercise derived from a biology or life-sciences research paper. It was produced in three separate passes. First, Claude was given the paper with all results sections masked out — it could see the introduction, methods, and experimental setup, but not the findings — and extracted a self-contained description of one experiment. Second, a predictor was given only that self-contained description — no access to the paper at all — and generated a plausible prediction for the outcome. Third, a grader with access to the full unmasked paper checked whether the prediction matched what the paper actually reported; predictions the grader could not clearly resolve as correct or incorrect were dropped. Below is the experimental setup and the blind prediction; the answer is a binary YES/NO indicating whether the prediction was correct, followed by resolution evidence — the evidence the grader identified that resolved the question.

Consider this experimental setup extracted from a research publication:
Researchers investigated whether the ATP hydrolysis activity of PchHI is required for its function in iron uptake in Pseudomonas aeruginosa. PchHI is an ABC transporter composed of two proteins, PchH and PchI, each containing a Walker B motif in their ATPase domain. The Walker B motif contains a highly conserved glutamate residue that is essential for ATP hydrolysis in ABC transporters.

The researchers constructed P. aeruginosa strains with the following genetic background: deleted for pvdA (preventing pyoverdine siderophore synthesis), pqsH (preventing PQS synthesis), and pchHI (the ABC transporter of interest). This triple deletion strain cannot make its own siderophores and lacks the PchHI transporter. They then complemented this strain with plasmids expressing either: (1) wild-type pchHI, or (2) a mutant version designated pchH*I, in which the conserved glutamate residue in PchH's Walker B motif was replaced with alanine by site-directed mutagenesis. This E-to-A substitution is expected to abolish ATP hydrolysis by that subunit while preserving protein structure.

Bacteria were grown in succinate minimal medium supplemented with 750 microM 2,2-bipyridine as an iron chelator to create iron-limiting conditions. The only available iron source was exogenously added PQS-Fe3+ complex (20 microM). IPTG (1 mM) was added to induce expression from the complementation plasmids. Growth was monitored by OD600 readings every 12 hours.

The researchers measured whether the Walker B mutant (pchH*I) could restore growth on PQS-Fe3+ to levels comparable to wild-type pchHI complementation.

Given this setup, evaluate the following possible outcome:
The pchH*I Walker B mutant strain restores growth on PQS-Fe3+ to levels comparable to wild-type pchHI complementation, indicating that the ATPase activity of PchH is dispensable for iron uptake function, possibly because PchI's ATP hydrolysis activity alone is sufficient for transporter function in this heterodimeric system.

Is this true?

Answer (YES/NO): NO